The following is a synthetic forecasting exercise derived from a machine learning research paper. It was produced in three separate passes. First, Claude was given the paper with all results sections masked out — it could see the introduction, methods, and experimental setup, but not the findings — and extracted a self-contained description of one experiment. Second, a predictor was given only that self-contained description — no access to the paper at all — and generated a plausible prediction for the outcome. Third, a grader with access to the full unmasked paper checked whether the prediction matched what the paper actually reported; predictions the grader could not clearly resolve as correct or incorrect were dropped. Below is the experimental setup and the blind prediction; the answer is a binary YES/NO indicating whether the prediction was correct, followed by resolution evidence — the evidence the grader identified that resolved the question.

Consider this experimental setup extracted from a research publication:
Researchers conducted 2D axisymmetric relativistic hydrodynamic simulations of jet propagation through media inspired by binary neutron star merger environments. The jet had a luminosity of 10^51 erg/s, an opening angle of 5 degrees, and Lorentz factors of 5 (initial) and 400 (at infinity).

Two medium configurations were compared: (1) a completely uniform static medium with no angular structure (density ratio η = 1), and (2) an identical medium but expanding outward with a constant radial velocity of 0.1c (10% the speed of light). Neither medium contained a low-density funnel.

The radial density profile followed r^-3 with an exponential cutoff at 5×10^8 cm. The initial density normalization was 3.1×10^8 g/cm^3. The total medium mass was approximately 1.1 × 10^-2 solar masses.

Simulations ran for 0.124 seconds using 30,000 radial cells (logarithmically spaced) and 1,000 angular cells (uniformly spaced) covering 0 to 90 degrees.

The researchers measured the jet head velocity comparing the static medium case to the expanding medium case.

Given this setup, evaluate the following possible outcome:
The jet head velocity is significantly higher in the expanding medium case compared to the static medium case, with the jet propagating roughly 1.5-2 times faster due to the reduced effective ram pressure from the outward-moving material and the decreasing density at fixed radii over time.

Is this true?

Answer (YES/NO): NO